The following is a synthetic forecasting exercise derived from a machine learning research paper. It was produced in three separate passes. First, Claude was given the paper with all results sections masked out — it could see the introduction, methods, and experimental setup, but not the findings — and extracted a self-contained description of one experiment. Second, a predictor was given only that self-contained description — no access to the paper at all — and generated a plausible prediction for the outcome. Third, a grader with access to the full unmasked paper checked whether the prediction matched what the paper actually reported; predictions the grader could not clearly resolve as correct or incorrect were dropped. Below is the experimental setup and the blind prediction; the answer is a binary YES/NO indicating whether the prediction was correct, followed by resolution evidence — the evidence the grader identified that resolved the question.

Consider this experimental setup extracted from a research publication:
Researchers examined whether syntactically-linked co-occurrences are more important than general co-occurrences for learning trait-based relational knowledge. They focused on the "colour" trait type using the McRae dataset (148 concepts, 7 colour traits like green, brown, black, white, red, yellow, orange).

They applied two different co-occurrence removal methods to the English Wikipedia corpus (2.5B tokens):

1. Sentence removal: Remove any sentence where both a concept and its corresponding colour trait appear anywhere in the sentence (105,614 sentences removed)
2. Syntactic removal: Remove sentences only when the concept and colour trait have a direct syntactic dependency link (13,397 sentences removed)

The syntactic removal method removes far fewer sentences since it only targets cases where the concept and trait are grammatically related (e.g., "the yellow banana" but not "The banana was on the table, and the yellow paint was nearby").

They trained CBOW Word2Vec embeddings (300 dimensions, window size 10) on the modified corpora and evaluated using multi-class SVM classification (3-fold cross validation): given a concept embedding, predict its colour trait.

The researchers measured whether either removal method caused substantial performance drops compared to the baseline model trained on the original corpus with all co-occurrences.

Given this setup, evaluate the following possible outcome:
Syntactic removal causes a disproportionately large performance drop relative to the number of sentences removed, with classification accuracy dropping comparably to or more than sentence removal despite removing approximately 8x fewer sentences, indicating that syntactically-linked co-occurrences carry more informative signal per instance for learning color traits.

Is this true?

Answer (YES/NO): NO